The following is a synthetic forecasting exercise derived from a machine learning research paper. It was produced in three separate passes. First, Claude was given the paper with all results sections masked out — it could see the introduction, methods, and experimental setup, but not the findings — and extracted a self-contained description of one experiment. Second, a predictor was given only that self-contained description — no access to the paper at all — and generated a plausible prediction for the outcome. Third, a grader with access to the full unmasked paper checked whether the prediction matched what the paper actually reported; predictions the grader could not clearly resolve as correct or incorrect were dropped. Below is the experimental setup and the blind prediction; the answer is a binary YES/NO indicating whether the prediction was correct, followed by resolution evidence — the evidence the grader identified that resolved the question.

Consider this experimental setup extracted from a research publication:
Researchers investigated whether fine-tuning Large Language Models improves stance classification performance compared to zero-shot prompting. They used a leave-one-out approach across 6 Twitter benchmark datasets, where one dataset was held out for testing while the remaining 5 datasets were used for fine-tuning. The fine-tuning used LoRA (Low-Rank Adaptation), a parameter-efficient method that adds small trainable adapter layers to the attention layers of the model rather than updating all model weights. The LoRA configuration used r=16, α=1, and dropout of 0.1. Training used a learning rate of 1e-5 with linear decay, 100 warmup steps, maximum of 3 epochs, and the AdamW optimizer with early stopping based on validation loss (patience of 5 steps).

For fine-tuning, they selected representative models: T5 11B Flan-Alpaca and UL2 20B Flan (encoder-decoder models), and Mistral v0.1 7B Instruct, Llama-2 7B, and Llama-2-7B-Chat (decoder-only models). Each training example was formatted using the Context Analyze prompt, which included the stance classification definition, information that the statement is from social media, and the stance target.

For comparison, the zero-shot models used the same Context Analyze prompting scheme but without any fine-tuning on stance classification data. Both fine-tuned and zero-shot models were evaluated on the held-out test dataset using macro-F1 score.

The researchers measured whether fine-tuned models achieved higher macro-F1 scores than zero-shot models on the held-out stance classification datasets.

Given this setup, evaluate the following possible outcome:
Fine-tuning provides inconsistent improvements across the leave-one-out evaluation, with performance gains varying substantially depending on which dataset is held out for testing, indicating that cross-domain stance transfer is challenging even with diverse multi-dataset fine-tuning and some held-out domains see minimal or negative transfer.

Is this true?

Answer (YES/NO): NO